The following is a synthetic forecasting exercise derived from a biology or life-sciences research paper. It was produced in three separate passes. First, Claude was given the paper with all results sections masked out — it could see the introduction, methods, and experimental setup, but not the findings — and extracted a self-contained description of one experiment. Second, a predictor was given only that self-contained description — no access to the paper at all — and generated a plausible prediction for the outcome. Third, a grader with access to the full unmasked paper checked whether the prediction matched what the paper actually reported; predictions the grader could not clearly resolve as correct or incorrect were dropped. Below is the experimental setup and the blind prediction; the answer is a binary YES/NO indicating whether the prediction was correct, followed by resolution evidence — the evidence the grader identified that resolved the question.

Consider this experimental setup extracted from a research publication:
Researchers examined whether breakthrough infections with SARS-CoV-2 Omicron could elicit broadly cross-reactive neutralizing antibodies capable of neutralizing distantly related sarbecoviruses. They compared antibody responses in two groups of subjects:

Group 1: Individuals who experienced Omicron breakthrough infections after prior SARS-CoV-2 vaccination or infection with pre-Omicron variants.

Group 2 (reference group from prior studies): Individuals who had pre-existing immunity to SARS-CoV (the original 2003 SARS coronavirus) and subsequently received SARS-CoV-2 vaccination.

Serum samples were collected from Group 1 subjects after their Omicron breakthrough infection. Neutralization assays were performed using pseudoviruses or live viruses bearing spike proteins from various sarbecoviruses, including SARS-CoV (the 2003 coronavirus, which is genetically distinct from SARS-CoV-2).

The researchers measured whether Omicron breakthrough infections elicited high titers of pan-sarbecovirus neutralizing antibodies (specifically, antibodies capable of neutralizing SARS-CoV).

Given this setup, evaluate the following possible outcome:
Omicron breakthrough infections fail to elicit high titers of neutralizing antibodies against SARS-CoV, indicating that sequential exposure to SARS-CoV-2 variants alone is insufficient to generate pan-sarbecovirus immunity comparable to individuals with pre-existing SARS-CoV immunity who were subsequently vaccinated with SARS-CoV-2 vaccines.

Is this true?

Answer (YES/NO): YES